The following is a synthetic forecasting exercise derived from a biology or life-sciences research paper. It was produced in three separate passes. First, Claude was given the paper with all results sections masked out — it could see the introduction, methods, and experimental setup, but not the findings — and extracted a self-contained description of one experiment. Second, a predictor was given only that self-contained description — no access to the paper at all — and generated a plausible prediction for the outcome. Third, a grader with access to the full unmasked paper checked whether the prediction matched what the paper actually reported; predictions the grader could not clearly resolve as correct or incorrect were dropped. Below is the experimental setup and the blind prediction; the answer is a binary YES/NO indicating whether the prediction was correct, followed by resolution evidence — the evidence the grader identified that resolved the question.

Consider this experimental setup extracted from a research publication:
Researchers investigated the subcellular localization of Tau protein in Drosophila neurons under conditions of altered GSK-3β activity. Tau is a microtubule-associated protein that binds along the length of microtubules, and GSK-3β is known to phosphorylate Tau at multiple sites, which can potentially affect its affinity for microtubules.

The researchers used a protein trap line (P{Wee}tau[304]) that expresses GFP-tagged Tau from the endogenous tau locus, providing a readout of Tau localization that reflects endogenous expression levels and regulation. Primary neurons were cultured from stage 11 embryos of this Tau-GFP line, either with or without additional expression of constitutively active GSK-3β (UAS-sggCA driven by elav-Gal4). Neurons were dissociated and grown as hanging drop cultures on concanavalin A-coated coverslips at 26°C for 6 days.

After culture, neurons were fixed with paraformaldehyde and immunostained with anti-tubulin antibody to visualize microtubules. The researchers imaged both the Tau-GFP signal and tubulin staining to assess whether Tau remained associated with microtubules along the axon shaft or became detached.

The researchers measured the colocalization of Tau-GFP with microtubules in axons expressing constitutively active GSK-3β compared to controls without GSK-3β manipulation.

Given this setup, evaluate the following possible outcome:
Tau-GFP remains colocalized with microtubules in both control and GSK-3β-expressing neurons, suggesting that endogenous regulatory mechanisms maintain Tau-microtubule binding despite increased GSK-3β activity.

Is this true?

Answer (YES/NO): NO